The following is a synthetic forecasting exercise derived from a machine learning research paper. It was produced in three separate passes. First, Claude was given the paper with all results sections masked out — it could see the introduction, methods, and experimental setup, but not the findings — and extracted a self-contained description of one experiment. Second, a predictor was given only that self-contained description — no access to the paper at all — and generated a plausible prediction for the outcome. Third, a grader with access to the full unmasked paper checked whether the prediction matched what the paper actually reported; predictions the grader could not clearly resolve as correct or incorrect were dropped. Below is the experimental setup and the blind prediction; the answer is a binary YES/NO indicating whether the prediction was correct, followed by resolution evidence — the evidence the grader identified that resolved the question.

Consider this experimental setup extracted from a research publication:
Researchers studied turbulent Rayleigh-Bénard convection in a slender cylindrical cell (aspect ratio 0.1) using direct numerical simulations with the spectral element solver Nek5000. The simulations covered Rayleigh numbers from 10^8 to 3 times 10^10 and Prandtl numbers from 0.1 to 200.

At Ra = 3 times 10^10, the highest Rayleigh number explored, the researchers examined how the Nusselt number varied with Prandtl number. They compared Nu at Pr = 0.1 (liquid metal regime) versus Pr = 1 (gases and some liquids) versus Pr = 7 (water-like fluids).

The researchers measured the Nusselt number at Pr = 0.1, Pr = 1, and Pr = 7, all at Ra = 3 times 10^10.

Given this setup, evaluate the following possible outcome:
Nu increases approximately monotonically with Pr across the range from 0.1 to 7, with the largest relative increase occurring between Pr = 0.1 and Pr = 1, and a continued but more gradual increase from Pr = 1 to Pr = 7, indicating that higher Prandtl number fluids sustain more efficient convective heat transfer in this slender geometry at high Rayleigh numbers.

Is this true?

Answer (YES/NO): YES